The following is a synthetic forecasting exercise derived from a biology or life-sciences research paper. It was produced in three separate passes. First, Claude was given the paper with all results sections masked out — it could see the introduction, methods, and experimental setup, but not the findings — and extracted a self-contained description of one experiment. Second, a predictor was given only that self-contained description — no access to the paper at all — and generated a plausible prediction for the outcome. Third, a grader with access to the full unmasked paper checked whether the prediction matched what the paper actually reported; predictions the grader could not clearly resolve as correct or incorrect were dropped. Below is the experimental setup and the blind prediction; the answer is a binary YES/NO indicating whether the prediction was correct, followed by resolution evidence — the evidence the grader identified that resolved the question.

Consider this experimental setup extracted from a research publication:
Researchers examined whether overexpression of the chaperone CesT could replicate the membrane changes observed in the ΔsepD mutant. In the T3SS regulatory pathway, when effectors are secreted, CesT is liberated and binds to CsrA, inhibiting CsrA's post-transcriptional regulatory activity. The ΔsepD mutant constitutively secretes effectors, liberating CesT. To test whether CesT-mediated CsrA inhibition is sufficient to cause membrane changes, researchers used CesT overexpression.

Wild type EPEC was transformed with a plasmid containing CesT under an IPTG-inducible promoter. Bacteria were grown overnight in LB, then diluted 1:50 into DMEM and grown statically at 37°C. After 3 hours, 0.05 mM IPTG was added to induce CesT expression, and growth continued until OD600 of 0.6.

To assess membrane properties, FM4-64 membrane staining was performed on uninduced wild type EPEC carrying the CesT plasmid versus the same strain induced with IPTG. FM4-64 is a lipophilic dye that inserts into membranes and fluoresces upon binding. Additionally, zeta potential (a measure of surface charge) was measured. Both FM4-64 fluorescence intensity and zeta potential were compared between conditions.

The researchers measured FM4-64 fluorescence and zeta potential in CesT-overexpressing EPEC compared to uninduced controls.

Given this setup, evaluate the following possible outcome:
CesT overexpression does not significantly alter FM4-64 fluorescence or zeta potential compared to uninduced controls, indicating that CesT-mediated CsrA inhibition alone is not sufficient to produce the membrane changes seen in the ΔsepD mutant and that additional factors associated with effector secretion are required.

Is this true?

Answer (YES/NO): NO